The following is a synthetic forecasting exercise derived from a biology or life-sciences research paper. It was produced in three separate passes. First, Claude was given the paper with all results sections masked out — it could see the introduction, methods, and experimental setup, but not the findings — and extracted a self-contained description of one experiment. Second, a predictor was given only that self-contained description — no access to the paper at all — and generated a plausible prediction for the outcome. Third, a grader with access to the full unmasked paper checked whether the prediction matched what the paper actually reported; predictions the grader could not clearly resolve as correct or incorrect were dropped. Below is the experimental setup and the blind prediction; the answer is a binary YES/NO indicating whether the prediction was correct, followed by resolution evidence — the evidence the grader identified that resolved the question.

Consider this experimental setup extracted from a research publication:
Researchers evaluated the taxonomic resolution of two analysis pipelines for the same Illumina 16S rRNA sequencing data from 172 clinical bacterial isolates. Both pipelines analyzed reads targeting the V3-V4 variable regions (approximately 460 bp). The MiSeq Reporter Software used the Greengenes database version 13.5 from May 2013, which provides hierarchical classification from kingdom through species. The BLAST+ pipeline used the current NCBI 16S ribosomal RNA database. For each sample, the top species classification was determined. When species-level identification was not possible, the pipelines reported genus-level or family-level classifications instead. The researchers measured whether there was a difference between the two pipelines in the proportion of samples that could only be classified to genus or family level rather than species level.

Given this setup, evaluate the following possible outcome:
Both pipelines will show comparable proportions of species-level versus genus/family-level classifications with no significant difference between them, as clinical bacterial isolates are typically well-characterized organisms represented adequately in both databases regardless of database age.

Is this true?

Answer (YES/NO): NO